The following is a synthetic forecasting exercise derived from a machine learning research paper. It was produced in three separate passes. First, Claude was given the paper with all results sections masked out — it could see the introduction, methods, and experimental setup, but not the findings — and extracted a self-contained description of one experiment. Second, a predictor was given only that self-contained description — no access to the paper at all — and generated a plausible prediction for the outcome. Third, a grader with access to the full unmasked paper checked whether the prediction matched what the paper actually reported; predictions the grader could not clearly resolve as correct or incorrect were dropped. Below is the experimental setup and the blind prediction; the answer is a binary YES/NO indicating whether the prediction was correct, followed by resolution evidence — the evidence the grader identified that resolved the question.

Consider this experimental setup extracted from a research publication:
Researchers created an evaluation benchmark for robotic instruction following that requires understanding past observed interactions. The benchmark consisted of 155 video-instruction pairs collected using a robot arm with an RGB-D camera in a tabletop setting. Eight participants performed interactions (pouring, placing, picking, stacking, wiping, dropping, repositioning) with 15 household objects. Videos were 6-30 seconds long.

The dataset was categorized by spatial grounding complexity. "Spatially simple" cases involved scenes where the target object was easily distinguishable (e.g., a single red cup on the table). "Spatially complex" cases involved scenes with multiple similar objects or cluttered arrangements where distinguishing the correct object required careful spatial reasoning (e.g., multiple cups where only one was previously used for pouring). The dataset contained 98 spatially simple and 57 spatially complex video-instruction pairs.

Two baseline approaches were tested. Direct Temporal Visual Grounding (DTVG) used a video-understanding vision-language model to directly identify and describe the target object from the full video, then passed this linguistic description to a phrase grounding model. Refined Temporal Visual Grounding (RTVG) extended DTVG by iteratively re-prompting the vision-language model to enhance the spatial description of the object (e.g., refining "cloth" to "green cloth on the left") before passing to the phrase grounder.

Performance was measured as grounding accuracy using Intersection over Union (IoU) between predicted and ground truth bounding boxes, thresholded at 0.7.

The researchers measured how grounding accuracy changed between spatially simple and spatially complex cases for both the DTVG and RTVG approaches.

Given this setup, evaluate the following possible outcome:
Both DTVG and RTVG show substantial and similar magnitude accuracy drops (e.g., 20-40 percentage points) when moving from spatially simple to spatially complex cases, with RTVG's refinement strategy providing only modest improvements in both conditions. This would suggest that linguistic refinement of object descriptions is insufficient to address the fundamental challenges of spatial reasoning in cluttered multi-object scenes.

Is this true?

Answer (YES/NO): YES